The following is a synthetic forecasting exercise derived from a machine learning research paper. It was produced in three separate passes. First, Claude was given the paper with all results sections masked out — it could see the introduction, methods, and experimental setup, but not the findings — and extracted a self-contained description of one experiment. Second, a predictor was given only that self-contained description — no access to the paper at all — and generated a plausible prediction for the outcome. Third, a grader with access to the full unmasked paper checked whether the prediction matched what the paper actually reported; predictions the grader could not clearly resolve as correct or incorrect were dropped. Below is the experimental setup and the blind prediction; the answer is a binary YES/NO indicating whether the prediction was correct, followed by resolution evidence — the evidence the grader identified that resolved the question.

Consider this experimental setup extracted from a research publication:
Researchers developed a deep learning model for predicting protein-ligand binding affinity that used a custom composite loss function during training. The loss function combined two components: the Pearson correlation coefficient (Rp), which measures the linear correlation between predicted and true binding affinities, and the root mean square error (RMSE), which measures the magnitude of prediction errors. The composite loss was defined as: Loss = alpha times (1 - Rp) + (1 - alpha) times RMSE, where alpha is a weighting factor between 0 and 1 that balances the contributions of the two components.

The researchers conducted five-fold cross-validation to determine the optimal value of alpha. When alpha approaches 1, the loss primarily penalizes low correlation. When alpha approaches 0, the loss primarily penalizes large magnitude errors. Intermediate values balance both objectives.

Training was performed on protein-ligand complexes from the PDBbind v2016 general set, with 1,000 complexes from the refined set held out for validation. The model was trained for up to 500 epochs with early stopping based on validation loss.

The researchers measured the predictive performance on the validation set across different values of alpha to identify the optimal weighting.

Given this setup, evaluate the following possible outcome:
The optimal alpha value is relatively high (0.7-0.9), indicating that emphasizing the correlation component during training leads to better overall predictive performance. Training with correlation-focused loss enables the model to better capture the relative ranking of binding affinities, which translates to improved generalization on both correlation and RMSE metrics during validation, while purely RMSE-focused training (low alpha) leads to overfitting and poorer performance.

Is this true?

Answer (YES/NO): YES